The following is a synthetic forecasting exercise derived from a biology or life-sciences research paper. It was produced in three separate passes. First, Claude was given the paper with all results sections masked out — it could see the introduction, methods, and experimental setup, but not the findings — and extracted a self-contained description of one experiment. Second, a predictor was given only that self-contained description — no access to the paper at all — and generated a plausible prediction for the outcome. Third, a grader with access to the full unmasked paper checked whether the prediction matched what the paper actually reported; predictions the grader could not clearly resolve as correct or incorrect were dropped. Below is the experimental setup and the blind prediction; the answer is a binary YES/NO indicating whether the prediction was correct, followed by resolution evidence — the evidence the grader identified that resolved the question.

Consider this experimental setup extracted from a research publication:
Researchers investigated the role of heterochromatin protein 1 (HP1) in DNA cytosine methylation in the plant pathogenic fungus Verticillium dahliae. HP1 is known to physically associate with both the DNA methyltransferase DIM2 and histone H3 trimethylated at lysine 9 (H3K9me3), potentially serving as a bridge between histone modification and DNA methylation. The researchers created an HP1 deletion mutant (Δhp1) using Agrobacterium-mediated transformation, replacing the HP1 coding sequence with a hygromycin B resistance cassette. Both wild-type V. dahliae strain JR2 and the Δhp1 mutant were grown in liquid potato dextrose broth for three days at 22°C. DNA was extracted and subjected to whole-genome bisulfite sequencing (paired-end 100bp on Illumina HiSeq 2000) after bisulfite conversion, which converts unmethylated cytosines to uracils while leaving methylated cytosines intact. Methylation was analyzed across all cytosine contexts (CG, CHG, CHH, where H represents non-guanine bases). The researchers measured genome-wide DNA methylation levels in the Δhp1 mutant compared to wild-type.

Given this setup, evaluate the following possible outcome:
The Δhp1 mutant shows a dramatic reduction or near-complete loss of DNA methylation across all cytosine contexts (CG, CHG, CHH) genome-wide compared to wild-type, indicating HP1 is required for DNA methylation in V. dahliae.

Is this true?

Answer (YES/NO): YES